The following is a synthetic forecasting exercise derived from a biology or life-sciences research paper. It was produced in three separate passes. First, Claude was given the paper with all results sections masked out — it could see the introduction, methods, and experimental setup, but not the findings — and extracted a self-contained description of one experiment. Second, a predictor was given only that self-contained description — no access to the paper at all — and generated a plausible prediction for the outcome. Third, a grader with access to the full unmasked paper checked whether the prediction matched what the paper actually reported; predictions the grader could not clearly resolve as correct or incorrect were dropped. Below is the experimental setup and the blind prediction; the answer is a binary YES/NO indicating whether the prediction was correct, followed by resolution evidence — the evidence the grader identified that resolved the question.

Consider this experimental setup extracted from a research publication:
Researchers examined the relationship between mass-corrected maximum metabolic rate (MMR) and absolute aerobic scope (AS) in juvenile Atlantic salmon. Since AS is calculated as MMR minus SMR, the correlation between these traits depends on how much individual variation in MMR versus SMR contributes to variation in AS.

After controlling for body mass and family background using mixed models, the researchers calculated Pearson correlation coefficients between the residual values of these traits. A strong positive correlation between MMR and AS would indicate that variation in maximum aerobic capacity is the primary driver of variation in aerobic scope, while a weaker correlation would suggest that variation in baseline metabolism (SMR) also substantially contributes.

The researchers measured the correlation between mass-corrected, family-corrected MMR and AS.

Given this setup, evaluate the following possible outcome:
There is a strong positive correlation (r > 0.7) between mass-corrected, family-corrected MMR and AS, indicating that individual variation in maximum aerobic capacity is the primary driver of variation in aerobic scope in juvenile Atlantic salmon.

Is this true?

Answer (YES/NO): YES